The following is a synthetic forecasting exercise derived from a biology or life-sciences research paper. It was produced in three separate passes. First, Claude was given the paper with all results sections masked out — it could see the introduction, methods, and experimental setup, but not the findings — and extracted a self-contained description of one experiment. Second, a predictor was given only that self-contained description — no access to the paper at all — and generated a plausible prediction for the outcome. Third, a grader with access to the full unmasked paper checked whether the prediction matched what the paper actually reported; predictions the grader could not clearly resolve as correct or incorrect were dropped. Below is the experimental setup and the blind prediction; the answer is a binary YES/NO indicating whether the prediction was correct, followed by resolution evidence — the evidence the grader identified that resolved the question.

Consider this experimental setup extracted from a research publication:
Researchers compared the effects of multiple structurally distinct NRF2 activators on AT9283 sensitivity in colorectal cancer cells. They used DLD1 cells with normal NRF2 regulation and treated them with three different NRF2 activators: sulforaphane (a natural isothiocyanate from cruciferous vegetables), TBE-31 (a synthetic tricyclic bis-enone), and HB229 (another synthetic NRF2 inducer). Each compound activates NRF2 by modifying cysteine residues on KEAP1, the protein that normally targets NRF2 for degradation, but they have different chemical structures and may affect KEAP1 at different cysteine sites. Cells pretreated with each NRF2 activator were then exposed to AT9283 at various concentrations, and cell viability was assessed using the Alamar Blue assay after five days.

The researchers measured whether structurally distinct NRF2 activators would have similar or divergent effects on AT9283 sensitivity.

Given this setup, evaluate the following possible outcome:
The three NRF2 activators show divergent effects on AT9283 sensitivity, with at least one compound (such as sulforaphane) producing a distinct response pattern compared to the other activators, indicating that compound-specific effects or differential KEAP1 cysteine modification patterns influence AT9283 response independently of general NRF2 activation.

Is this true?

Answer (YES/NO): NO